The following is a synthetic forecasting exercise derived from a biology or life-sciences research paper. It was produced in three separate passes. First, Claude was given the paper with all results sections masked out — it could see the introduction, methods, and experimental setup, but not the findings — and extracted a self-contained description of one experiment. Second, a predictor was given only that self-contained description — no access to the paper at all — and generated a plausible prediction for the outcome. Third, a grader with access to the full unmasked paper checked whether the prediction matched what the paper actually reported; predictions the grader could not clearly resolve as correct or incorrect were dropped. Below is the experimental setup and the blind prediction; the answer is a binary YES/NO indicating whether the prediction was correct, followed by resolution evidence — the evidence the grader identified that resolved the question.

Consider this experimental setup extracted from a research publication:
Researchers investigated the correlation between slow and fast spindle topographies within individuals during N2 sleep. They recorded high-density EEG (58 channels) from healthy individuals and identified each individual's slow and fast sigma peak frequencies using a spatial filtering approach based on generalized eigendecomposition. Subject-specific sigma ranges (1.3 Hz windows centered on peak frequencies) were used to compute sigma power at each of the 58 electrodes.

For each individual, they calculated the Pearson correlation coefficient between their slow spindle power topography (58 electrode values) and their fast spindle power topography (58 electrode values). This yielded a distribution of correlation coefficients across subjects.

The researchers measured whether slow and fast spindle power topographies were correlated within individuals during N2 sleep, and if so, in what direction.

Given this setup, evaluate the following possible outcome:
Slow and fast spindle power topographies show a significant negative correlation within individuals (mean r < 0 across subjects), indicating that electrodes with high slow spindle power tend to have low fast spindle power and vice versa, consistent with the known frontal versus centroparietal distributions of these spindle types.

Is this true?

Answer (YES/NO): NO